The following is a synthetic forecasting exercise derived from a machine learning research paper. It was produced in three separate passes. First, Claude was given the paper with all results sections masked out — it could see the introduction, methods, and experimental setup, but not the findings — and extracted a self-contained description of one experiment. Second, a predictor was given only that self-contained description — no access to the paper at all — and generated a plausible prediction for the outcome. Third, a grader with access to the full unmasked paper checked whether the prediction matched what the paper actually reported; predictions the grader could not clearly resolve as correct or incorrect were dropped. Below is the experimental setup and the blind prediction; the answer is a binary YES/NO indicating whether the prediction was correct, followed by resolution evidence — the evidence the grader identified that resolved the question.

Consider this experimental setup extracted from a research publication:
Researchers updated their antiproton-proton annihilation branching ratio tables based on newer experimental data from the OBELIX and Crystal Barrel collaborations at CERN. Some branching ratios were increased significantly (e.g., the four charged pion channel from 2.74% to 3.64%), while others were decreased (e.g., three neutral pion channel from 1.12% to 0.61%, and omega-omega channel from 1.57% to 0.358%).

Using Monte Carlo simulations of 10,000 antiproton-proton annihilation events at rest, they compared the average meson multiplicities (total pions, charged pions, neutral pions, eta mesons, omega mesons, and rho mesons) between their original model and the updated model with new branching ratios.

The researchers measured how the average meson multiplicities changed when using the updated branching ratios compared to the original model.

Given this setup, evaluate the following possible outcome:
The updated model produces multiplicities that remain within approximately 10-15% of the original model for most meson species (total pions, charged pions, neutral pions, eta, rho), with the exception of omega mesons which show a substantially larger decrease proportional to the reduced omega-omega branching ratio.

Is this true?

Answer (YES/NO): NO